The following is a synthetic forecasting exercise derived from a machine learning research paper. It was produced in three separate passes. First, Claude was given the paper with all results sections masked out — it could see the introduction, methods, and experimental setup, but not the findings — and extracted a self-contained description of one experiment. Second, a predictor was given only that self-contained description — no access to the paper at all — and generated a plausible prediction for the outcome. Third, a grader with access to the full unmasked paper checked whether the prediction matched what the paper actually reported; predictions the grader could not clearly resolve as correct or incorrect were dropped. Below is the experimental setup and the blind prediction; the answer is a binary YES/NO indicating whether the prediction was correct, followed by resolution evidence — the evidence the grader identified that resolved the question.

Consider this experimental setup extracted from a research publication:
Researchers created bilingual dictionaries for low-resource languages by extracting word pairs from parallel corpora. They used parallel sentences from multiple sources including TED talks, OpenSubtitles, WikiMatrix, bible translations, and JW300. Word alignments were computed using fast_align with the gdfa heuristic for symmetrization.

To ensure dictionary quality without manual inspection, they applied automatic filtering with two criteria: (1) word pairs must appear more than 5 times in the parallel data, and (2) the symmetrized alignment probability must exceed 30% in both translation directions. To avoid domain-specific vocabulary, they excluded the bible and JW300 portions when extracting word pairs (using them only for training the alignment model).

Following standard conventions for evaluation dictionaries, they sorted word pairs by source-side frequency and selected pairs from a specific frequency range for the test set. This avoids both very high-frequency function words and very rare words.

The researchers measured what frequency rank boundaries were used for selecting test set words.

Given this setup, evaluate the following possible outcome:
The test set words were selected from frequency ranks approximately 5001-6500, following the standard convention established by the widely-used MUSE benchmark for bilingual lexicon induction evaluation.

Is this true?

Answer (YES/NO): YES